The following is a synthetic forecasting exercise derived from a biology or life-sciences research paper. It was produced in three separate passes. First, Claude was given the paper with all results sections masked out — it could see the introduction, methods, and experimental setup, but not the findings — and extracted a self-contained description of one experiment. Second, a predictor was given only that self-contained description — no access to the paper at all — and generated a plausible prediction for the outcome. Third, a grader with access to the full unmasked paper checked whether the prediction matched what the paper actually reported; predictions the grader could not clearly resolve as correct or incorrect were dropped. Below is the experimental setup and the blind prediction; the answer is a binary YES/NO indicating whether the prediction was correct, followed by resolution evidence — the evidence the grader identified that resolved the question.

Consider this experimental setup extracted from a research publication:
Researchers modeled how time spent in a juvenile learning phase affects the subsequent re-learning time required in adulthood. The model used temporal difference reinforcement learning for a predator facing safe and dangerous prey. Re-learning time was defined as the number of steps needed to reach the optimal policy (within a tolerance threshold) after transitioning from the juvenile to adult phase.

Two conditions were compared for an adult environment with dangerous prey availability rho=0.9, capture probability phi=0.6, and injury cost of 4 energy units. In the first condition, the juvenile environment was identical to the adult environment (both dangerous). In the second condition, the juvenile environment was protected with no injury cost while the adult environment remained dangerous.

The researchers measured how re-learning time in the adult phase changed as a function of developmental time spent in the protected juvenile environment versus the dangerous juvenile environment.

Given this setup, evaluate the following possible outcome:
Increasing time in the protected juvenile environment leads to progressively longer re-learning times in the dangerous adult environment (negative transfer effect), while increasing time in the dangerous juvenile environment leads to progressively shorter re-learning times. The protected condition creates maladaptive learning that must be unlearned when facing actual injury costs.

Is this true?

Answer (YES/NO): NO